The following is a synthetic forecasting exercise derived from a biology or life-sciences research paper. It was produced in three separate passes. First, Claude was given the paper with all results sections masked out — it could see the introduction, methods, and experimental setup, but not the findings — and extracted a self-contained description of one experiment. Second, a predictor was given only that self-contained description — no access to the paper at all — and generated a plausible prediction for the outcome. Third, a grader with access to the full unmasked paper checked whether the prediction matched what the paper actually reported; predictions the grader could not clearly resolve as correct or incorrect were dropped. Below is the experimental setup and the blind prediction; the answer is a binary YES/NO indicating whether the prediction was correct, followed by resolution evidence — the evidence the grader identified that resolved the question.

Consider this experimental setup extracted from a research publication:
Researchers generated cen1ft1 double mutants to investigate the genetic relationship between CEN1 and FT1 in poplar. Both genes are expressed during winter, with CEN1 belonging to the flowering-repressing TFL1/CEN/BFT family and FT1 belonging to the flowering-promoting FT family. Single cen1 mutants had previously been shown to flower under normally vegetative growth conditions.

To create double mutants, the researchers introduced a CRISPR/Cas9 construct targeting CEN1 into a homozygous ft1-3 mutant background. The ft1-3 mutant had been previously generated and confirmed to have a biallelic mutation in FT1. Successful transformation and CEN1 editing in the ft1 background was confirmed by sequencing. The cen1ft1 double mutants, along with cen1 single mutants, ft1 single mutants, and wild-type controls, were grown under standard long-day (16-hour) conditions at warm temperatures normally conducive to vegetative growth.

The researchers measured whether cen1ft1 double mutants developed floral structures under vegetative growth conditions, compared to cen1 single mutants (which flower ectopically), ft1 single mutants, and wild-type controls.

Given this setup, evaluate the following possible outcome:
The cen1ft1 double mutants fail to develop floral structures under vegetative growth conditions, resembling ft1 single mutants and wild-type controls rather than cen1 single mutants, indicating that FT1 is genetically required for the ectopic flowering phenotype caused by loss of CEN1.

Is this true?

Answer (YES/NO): NO